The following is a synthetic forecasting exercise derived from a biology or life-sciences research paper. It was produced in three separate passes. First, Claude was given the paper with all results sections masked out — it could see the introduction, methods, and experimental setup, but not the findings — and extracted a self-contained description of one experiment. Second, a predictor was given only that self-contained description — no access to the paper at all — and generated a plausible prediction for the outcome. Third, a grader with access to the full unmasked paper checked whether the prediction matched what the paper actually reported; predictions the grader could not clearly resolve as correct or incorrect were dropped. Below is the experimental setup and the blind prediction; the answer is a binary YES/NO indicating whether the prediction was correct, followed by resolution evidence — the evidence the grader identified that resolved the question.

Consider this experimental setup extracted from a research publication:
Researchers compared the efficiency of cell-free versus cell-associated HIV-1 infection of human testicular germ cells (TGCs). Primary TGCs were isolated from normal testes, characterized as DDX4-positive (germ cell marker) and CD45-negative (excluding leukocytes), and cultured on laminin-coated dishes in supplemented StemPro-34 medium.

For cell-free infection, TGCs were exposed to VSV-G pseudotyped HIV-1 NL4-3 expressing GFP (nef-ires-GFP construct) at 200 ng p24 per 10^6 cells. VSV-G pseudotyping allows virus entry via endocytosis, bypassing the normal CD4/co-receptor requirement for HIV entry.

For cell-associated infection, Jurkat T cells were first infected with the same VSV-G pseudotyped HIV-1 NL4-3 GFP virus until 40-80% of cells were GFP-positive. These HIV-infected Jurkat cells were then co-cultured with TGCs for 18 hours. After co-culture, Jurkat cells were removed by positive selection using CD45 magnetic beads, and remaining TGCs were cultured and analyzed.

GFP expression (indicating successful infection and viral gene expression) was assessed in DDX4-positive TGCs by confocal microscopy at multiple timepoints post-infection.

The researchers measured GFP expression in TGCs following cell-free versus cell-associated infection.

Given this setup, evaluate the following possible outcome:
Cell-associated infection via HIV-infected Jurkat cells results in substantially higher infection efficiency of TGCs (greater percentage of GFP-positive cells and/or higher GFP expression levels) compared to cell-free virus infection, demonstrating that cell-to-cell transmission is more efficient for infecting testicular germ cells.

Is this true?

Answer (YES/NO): YES